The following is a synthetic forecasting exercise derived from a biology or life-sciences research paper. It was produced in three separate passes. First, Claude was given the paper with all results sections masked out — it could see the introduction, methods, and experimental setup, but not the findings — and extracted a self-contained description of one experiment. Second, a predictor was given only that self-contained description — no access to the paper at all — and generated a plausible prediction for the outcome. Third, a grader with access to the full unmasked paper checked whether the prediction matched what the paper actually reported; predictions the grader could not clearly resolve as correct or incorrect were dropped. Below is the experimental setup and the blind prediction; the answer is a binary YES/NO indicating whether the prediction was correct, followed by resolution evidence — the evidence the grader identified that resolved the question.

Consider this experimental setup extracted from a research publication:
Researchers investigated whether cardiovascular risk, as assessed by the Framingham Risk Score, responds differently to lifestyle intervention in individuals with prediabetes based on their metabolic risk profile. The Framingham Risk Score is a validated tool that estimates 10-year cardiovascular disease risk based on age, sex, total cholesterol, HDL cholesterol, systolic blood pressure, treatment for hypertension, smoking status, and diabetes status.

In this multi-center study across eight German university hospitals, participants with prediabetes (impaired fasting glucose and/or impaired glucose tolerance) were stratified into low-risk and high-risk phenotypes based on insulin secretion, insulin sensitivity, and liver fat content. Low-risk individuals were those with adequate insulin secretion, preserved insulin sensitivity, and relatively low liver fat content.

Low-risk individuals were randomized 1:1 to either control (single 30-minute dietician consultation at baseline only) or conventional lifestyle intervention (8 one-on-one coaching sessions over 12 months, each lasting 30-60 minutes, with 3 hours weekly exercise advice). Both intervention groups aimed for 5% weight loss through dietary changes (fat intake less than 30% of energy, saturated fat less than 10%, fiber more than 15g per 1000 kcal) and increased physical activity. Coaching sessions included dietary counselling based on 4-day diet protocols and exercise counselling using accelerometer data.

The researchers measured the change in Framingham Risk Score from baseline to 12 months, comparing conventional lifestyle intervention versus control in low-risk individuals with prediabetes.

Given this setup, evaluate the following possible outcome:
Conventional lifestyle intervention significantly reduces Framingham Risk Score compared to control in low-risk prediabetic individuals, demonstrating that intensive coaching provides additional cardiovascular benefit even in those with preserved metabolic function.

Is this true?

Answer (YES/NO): NO